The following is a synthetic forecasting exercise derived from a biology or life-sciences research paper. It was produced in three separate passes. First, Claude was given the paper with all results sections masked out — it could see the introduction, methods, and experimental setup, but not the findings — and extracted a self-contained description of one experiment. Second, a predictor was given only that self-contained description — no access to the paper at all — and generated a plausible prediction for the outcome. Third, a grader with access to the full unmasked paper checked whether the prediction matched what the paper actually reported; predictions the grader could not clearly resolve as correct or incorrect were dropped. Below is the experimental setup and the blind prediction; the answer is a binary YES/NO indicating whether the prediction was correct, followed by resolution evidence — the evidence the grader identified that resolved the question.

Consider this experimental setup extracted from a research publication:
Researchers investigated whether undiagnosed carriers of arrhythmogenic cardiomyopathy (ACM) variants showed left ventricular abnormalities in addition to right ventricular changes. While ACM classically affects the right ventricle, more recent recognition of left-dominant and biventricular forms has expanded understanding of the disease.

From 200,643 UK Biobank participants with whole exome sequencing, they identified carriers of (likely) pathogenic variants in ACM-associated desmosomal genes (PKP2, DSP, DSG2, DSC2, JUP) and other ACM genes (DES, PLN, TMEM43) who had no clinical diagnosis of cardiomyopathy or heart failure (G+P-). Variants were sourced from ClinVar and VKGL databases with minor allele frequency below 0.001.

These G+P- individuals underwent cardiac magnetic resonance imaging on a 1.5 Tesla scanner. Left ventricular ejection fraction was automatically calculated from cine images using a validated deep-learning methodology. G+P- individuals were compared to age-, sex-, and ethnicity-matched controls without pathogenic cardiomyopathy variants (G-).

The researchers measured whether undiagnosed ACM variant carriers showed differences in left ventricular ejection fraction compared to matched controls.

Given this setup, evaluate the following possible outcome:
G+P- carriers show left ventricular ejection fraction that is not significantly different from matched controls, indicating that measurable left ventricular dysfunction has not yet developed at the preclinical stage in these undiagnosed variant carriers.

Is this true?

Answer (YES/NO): YES